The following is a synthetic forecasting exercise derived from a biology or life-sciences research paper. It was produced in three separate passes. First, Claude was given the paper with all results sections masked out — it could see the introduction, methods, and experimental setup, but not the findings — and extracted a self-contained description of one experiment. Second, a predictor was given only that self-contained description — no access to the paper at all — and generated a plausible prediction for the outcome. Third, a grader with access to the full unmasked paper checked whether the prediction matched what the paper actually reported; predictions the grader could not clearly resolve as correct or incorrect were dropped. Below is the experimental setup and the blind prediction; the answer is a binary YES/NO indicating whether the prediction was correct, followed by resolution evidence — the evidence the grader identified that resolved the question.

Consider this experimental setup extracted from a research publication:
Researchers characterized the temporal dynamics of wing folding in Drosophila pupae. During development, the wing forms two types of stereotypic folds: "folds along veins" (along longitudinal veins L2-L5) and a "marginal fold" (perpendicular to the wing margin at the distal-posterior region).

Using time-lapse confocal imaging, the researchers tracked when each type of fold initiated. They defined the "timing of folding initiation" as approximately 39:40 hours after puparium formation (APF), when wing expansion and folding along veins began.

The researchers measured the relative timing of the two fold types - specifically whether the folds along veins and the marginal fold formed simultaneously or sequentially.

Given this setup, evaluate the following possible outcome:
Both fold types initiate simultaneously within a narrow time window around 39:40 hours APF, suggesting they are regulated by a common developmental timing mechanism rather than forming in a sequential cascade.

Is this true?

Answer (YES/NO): NO